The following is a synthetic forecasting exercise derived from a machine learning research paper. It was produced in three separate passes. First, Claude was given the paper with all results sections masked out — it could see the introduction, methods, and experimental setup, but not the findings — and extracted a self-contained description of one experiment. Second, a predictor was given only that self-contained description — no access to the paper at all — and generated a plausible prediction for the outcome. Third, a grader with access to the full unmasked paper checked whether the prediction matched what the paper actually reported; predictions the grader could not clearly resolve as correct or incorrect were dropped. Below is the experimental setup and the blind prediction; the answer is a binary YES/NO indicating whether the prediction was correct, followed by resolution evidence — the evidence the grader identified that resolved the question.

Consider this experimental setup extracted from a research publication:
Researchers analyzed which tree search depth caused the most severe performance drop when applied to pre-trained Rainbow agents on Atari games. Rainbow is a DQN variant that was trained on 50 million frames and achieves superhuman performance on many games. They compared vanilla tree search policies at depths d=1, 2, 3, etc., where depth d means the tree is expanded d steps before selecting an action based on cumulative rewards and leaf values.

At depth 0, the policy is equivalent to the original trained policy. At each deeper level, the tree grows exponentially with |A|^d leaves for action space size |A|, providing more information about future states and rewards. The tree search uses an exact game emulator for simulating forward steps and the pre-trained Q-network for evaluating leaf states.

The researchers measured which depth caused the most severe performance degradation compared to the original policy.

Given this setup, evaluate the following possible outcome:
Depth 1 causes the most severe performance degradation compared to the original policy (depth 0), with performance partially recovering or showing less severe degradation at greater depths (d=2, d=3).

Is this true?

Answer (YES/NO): YES